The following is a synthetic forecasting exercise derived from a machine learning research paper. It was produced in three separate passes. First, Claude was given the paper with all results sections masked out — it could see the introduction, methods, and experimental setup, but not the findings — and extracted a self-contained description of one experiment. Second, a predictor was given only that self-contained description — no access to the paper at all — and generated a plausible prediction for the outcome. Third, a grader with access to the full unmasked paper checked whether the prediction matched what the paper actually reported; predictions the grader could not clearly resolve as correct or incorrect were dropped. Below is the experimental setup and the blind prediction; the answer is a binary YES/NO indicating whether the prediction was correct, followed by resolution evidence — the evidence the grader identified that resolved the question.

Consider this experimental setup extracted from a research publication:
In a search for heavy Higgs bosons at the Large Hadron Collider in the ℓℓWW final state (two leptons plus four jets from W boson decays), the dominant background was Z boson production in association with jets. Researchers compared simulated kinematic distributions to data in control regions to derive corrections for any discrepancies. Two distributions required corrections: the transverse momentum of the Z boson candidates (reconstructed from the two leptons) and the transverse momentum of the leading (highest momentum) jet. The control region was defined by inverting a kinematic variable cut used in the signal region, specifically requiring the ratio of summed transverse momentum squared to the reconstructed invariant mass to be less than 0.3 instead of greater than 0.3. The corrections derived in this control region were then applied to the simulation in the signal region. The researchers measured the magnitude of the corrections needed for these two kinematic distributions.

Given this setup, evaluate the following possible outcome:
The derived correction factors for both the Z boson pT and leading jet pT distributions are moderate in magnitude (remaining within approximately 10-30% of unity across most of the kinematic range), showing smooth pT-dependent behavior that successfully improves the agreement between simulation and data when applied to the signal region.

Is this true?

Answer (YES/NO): NO